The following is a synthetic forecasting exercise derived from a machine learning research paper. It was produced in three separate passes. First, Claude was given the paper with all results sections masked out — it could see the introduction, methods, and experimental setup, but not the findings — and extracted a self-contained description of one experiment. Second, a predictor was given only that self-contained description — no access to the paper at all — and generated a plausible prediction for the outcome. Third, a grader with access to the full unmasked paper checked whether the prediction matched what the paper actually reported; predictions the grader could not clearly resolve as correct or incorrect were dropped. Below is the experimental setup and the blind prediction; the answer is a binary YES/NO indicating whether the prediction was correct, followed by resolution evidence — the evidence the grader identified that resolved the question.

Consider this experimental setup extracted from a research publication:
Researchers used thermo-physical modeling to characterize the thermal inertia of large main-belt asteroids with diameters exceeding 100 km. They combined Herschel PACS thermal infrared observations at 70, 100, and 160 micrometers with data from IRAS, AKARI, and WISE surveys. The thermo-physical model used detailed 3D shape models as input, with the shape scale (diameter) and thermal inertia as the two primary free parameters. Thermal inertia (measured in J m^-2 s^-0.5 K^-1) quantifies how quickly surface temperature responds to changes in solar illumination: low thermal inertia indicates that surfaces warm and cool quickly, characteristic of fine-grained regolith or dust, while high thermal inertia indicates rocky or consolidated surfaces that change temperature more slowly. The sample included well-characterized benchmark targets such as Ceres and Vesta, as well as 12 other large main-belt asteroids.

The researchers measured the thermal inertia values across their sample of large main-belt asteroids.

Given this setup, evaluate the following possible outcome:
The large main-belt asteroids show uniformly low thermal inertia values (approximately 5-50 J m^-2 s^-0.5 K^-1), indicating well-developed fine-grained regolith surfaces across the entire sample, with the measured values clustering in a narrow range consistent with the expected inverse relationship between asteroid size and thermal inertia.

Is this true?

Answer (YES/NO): NO